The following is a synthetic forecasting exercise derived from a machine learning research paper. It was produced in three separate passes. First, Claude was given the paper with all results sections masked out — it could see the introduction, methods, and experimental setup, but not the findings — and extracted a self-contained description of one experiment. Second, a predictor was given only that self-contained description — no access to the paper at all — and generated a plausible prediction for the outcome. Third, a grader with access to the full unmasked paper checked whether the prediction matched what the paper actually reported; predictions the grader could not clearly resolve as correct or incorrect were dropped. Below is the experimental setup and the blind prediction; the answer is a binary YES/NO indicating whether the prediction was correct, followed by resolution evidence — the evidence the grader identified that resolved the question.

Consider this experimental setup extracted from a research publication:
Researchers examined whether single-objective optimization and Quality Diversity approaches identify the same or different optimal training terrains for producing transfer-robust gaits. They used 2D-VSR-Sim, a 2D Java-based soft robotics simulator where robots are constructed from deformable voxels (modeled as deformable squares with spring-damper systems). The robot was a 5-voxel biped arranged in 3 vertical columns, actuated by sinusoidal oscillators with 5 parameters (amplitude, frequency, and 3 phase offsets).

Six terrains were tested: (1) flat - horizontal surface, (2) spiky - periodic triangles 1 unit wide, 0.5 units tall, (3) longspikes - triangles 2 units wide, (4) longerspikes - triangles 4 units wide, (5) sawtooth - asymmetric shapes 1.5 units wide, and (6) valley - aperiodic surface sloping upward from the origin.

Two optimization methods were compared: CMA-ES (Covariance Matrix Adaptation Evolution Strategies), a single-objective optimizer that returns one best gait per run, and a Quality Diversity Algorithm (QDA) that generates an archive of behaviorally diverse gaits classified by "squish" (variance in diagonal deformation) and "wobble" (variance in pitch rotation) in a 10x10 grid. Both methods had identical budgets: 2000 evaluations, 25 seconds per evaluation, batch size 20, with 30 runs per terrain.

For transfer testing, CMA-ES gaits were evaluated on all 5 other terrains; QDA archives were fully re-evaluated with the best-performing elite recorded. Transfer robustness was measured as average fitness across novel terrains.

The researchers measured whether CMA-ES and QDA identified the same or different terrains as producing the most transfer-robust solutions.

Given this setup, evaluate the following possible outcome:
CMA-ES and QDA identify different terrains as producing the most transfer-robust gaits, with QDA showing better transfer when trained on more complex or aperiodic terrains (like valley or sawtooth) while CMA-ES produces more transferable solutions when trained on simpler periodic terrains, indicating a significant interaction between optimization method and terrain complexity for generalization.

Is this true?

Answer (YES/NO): NO